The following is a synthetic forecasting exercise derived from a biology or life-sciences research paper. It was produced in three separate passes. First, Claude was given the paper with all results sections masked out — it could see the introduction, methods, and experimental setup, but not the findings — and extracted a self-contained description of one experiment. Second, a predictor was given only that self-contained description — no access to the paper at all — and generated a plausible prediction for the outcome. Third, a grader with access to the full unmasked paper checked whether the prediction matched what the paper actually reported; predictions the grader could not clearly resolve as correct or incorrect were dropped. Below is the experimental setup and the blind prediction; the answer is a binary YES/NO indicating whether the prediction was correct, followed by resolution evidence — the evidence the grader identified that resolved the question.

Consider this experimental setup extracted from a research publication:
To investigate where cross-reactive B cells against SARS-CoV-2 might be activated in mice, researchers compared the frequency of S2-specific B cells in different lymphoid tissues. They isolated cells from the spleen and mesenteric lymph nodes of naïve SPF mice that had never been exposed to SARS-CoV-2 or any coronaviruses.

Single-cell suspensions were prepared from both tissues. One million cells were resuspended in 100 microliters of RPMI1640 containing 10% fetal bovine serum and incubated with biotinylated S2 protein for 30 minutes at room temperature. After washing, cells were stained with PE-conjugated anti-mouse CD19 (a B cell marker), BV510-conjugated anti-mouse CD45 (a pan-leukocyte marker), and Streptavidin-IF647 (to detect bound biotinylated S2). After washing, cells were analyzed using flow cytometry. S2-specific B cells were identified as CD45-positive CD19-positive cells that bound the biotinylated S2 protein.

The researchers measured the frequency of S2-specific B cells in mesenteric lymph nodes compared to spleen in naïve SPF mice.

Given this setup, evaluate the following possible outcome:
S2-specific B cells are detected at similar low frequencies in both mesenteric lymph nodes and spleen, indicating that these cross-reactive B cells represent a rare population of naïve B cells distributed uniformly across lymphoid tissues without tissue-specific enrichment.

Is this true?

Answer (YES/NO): NO